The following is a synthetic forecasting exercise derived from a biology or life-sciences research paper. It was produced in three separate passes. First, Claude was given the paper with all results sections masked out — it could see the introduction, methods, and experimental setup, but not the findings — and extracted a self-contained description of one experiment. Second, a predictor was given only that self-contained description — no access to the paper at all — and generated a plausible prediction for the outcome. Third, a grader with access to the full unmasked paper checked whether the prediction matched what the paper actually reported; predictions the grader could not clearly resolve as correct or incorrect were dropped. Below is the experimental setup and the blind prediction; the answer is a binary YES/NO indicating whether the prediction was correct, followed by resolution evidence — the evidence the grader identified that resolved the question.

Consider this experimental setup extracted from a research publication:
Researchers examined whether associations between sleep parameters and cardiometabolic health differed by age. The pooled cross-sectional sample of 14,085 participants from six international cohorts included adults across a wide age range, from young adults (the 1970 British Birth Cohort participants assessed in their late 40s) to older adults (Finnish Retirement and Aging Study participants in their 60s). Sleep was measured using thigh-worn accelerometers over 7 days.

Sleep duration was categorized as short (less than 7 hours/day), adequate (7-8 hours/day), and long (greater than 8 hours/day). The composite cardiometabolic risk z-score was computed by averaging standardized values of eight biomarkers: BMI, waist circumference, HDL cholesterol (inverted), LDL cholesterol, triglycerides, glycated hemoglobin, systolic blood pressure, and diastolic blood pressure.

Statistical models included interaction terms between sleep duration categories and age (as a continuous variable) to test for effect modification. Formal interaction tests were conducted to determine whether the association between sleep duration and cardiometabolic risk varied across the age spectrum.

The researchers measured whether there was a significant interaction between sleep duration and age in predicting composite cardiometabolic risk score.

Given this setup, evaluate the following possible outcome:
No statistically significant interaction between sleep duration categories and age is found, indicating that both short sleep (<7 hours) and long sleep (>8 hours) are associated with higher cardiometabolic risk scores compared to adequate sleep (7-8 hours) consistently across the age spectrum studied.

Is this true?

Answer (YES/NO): NO